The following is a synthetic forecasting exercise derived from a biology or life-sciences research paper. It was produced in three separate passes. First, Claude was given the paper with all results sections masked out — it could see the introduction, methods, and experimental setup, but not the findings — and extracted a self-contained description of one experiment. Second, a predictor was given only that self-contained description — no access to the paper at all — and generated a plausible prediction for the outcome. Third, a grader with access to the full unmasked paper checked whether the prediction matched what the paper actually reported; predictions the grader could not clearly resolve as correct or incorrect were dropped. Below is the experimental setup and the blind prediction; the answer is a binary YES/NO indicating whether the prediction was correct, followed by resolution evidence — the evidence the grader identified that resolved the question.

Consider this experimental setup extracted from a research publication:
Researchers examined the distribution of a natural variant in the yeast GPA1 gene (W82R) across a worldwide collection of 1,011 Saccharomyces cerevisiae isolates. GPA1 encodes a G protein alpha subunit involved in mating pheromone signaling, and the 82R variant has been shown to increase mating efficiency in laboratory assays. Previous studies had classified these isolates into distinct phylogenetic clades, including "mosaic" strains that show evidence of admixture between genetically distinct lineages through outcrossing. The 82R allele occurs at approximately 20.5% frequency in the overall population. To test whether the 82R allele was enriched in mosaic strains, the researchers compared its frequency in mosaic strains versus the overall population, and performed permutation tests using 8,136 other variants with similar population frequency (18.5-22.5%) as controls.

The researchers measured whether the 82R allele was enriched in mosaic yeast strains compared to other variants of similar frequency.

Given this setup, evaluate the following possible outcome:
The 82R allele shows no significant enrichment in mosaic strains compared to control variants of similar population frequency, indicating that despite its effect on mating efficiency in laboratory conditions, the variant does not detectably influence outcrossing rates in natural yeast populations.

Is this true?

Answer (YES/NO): NO